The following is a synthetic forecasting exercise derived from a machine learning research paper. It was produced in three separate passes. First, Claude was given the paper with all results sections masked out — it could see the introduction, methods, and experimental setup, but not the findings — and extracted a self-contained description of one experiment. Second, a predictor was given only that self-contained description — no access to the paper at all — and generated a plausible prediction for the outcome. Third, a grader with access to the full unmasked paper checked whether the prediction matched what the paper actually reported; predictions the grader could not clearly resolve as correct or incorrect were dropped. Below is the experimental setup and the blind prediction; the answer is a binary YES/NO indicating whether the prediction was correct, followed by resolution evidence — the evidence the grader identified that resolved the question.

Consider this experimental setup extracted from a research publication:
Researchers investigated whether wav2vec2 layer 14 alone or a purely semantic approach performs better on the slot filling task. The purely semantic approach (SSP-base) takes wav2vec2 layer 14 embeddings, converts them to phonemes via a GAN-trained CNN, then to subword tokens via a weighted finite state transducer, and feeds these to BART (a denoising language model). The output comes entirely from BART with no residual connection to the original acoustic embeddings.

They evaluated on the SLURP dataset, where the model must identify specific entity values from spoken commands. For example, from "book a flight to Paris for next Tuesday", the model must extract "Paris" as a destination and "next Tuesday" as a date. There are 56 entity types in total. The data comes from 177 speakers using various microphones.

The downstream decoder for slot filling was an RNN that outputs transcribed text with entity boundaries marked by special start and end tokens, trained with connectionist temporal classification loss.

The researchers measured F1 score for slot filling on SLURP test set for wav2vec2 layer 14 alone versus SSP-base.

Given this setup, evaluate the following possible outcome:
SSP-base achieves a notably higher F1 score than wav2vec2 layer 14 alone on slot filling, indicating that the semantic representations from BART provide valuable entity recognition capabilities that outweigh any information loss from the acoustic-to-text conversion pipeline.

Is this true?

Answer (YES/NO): NO